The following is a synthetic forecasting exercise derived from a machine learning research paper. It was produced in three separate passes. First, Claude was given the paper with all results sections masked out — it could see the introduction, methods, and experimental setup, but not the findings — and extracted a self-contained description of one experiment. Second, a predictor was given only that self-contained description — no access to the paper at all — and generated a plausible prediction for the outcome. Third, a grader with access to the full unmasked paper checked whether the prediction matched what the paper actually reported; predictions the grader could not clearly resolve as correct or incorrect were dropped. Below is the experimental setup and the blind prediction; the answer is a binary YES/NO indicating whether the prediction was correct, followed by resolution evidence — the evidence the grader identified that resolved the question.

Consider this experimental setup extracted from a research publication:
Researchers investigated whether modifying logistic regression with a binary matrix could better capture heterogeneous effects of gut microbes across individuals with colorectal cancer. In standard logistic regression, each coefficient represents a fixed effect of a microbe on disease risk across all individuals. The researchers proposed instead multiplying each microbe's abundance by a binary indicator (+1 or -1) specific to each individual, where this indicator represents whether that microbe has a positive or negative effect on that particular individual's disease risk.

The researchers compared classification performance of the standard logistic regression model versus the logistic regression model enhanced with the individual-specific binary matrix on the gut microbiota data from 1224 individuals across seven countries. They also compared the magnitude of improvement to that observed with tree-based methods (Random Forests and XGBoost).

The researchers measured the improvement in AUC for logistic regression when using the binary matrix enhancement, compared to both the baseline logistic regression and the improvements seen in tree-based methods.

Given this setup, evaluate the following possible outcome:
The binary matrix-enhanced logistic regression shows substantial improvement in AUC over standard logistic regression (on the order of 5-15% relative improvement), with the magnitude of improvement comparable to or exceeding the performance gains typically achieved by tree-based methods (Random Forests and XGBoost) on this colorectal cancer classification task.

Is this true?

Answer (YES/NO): NO